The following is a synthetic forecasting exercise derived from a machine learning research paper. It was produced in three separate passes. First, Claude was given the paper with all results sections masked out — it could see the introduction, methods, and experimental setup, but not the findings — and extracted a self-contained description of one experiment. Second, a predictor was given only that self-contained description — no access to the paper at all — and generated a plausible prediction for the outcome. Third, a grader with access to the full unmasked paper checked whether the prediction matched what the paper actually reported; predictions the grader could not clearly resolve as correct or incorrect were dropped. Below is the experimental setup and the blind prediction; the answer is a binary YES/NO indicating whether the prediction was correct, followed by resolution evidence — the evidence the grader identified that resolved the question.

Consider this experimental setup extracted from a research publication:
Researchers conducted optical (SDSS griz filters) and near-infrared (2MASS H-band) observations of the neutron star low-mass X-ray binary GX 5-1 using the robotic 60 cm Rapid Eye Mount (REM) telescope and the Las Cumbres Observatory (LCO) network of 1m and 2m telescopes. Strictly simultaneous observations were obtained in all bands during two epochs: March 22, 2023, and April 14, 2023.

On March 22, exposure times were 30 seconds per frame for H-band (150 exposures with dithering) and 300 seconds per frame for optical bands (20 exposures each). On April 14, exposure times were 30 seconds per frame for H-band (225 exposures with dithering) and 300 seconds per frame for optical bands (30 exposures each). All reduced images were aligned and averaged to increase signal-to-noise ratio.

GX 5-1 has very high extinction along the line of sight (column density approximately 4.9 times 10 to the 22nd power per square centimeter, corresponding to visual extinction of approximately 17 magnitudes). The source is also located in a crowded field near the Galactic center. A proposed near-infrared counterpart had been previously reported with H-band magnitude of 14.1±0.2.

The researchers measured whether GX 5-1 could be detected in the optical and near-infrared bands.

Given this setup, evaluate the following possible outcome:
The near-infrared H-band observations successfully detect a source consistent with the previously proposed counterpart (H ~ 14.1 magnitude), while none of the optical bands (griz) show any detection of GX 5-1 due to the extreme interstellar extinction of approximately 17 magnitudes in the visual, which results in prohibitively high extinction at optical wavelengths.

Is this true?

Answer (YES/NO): NO